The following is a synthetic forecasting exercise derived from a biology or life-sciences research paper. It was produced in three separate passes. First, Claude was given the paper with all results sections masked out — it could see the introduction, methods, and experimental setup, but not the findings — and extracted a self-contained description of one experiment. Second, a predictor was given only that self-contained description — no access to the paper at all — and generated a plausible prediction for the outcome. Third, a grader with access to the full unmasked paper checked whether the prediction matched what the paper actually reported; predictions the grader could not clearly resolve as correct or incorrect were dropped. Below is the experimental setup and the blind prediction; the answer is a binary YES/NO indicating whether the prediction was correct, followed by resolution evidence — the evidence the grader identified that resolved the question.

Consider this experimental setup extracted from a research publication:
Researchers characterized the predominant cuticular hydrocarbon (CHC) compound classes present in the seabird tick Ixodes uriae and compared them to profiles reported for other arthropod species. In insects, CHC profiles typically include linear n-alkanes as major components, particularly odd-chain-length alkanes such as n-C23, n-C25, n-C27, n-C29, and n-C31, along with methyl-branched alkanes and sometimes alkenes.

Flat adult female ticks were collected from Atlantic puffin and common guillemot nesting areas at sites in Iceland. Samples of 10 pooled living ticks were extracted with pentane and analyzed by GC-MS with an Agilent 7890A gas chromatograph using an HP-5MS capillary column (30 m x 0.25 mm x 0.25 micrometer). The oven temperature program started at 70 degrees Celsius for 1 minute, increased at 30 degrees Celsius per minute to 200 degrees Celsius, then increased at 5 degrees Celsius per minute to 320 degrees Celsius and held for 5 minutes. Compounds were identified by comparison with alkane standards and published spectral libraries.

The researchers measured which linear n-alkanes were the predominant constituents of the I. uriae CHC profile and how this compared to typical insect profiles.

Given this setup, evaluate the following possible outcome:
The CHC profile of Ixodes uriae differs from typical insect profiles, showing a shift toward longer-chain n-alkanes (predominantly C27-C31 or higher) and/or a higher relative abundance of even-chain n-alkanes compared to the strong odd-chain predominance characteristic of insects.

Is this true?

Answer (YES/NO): NO